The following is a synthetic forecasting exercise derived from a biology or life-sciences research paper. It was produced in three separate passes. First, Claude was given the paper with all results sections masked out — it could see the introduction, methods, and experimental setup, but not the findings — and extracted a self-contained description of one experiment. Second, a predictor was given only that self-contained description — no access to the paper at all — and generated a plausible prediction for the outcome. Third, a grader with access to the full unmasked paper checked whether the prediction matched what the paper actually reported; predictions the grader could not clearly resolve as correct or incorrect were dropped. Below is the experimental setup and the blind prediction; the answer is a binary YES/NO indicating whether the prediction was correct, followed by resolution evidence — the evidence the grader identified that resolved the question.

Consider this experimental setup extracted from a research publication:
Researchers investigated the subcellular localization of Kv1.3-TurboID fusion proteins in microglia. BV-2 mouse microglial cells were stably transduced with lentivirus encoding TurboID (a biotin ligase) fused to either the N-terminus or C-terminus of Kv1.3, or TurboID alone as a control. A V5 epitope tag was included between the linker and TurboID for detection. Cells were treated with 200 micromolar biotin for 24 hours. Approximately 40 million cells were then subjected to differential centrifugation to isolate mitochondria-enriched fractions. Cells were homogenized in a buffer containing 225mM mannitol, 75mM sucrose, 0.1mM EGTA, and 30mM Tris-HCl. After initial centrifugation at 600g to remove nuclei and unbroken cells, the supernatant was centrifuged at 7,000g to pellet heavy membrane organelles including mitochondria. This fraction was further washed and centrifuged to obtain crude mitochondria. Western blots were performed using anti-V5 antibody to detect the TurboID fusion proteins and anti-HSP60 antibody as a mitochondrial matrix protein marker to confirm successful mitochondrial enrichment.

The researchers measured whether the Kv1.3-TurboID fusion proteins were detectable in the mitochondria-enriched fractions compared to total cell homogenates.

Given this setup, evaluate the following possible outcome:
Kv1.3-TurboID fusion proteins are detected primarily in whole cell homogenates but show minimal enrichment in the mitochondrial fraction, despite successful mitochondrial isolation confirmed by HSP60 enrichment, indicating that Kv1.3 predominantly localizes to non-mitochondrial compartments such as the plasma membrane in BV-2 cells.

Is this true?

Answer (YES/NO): NO